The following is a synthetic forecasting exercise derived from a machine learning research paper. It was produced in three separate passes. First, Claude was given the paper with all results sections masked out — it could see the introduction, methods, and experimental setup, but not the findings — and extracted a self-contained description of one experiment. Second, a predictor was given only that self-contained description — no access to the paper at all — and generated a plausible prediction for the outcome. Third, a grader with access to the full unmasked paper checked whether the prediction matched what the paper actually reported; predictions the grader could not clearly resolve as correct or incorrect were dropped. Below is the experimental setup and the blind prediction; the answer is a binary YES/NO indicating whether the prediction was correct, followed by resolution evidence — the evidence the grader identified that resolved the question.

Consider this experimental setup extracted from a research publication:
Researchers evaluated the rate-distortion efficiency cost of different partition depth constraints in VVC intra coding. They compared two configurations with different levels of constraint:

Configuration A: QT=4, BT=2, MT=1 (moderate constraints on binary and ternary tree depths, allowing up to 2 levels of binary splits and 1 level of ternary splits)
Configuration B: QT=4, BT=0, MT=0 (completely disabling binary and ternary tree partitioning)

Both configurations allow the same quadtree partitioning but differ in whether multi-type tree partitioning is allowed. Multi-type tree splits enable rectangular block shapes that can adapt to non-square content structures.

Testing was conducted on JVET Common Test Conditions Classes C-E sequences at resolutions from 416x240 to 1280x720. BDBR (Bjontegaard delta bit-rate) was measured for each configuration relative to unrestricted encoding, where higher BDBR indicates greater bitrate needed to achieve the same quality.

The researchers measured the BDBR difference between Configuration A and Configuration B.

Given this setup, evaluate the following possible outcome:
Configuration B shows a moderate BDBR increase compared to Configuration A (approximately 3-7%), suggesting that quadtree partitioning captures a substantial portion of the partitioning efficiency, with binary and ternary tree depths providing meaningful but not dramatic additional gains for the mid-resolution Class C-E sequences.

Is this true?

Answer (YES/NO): YES